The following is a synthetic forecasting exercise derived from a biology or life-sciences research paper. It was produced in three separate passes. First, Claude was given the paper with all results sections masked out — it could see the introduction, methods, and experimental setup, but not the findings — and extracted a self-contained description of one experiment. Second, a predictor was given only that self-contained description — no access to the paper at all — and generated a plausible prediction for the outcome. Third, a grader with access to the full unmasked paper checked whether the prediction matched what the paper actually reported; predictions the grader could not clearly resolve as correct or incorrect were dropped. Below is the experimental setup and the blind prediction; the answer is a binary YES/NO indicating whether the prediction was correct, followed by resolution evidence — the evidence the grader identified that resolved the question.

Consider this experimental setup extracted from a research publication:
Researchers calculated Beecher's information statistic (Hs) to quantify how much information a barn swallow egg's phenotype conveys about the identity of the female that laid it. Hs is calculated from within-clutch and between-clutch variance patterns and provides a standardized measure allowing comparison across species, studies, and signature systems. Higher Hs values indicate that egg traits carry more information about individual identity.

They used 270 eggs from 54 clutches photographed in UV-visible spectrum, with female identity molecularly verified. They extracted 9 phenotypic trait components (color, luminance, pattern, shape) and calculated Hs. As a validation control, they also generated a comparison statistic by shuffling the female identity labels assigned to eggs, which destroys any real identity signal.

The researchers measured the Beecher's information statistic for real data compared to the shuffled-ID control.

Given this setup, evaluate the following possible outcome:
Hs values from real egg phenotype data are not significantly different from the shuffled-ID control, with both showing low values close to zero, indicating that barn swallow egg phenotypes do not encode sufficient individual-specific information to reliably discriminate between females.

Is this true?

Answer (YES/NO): NO